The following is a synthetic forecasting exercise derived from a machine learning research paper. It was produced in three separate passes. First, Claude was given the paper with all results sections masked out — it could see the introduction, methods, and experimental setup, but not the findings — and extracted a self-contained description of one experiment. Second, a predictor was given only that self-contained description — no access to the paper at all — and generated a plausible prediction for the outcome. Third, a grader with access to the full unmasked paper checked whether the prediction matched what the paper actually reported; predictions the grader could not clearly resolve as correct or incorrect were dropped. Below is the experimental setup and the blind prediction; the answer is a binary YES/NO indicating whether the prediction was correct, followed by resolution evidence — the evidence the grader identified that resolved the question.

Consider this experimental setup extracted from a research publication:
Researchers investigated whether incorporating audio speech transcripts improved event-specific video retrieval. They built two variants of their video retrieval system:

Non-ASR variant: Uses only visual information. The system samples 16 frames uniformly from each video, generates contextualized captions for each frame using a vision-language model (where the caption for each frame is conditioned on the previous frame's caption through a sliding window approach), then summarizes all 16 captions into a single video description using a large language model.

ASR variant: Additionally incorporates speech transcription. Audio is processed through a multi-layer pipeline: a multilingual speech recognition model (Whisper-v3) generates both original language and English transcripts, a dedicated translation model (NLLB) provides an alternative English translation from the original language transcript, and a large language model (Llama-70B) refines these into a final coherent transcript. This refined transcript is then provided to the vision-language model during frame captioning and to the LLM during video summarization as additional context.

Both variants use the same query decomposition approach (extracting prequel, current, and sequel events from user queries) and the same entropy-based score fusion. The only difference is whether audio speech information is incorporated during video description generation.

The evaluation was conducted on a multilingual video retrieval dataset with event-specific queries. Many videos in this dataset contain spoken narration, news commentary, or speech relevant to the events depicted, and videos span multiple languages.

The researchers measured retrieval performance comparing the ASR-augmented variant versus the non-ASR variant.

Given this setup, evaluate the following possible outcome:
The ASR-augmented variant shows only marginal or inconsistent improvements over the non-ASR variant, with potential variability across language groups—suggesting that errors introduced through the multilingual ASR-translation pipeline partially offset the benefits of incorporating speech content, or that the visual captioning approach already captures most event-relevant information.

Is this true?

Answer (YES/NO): NO